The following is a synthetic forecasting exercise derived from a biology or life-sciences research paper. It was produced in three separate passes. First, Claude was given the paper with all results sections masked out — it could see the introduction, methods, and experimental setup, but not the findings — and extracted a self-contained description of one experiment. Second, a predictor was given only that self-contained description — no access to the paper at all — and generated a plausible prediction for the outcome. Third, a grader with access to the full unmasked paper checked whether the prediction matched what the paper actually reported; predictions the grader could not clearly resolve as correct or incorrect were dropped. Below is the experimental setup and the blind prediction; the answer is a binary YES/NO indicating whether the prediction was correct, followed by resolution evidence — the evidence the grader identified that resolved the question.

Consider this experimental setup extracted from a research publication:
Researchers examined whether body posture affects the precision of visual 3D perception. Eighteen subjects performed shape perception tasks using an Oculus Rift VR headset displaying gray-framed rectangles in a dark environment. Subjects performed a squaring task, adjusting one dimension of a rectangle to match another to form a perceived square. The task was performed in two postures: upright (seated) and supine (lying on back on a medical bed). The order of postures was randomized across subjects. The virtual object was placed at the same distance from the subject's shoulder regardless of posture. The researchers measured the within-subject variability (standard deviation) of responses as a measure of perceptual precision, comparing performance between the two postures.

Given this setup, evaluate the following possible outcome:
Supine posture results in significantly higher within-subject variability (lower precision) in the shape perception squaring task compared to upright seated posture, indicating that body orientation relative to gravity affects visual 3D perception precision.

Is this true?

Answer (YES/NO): YES